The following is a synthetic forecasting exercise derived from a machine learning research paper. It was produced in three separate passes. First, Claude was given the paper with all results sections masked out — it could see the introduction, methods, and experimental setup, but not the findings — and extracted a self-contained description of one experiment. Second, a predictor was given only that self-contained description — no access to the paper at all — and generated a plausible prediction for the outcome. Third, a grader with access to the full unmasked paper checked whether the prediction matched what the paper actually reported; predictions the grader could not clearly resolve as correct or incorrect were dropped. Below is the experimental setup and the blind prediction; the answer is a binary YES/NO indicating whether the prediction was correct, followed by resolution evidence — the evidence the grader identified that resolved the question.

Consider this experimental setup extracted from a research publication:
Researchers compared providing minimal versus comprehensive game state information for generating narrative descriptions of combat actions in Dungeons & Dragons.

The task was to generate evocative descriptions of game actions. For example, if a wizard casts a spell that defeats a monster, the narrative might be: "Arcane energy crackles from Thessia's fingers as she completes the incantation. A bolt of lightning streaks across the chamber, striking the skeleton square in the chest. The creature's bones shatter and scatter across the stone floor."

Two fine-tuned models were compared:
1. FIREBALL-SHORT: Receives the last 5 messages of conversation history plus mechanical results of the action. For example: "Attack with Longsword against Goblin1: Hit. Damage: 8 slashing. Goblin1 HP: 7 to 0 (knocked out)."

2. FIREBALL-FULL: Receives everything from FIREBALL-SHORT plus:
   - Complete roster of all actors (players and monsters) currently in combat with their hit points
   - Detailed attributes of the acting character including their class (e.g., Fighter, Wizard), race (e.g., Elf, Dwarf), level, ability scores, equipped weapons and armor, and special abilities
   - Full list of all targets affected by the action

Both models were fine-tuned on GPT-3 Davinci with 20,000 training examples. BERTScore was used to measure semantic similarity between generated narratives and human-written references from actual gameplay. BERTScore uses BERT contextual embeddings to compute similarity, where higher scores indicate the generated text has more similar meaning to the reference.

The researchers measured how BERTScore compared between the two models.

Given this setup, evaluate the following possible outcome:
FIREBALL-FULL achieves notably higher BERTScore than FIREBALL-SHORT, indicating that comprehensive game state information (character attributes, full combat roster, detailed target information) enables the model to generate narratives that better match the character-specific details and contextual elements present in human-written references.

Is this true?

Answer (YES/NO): NO